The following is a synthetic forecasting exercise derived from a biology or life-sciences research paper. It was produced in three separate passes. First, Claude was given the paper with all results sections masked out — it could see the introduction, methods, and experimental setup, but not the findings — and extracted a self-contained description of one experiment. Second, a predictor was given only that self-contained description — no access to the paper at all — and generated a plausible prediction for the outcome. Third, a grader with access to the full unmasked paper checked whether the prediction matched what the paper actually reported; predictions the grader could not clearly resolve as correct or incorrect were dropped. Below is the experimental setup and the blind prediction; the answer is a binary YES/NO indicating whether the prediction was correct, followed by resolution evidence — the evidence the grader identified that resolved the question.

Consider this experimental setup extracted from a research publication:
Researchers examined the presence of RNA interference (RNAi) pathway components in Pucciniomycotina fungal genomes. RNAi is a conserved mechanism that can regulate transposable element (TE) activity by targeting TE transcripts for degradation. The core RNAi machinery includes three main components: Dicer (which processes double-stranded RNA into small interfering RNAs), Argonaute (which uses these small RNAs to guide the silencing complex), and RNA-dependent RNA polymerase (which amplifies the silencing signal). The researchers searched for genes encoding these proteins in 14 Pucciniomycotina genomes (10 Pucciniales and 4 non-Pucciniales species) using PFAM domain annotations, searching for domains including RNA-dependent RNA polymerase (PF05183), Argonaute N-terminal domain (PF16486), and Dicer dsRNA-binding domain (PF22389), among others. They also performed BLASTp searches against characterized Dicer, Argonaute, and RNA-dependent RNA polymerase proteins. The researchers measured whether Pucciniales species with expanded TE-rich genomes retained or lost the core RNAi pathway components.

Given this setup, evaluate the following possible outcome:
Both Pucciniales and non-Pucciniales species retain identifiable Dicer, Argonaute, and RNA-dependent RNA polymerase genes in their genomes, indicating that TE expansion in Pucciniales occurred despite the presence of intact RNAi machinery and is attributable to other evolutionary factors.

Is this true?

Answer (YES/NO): YES